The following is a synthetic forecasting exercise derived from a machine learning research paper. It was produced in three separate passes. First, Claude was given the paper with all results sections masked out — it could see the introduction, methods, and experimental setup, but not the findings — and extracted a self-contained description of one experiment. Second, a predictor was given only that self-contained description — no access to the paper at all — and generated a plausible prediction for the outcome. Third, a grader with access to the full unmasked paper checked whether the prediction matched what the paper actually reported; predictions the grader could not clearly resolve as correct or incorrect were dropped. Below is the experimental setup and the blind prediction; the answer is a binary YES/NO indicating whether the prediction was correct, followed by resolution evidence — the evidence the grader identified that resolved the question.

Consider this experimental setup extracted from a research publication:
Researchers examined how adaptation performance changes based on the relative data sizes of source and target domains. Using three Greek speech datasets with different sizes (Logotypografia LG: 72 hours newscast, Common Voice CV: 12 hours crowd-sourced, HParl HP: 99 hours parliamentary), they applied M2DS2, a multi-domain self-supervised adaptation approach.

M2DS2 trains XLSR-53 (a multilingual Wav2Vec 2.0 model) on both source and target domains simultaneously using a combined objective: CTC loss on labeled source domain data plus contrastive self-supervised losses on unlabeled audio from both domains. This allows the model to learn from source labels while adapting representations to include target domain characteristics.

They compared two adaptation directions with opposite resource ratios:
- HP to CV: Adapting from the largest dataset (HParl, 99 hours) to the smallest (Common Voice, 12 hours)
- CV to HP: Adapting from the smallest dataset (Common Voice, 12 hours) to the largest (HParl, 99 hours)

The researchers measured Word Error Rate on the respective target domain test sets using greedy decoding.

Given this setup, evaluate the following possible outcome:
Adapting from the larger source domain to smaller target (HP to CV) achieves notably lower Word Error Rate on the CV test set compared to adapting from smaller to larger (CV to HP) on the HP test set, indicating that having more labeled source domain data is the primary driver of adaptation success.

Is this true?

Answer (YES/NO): YES